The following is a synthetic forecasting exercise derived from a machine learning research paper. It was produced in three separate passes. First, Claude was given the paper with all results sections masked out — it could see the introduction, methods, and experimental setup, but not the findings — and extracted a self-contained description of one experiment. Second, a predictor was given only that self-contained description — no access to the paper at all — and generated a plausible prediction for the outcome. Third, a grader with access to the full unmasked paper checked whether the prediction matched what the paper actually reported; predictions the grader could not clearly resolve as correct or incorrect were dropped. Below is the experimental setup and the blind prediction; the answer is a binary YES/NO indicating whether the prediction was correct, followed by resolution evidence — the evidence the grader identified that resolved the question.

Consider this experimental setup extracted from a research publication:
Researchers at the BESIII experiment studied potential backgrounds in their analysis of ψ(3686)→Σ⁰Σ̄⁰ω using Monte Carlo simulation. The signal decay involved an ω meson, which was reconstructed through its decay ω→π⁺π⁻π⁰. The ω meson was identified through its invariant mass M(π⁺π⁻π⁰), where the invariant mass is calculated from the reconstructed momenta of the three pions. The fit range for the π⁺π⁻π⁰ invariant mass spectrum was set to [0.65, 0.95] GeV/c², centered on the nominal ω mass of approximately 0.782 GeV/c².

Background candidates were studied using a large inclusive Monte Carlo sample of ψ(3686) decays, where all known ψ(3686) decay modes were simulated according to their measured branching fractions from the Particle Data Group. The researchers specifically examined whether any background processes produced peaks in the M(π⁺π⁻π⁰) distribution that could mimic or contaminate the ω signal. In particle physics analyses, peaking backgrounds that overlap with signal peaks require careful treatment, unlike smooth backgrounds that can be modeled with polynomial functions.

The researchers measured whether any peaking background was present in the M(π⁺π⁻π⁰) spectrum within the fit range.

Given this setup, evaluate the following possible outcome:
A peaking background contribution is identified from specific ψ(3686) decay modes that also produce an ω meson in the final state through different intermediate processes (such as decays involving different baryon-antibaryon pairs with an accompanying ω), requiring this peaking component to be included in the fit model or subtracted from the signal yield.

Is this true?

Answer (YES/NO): NO